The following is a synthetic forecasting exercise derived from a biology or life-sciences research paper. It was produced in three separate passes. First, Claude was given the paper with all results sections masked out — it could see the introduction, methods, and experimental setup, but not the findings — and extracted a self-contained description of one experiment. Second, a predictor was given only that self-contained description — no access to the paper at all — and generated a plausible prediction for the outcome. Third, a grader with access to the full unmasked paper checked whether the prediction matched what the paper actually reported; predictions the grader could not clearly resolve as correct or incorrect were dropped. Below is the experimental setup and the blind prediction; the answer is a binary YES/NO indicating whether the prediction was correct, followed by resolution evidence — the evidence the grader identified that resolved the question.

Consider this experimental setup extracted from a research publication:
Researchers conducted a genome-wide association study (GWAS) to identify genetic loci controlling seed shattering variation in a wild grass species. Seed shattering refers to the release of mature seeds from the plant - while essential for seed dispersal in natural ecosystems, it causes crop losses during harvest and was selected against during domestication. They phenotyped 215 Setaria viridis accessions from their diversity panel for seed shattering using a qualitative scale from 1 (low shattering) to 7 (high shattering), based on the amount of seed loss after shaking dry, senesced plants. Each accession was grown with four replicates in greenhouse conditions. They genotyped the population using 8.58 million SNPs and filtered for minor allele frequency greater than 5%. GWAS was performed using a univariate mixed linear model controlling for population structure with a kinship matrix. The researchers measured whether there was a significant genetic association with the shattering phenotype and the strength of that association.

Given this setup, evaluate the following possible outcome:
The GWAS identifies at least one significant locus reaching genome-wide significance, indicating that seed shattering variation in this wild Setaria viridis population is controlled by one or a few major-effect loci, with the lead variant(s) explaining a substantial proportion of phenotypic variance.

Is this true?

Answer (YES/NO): NO